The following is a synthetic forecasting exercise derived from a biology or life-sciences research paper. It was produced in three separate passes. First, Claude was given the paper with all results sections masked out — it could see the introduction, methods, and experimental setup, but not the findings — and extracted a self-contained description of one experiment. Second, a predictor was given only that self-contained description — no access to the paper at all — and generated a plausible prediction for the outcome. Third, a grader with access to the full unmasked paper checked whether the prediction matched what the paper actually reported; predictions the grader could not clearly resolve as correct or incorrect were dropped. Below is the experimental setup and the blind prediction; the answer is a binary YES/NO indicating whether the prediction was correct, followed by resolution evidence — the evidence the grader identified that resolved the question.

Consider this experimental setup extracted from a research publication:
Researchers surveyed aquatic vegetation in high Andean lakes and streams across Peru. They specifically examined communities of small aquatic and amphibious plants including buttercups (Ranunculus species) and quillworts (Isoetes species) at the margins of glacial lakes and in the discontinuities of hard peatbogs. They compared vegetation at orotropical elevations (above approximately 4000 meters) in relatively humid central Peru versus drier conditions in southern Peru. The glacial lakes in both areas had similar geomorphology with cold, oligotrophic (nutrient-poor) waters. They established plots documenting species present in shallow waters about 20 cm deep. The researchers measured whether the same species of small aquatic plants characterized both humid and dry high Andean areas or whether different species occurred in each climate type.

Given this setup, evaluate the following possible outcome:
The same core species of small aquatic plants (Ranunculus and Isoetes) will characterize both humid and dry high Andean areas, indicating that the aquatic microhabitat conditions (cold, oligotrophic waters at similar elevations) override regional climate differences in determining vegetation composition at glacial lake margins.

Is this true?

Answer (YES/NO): NO